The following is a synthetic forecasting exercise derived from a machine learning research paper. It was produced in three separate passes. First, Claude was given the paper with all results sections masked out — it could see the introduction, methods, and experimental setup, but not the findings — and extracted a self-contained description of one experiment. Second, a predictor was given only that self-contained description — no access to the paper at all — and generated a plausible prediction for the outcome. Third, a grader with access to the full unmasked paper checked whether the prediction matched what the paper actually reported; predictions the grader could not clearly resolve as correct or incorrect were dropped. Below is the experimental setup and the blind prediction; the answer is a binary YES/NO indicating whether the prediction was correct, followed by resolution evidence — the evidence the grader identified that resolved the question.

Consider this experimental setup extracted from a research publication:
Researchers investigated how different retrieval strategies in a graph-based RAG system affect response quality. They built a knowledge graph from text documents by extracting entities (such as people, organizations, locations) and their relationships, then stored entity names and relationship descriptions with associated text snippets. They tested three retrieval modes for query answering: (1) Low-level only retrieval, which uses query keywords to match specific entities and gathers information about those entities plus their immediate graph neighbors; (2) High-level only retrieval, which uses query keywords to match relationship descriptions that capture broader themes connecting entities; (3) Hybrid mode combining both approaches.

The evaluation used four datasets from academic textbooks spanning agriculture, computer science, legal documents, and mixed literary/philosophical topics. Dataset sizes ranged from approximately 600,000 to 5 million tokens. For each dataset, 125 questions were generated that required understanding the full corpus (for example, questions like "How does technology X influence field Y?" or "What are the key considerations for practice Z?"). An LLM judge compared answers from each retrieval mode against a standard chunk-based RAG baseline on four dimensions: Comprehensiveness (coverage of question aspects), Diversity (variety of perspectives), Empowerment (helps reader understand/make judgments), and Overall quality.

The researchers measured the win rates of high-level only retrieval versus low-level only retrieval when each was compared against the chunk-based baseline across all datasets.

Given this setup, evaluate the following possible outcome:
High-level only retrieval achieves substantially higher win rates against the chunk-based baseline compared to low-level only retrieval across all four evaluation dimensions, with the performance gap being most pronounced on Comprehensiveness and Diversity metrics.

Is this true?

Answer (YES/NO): NO